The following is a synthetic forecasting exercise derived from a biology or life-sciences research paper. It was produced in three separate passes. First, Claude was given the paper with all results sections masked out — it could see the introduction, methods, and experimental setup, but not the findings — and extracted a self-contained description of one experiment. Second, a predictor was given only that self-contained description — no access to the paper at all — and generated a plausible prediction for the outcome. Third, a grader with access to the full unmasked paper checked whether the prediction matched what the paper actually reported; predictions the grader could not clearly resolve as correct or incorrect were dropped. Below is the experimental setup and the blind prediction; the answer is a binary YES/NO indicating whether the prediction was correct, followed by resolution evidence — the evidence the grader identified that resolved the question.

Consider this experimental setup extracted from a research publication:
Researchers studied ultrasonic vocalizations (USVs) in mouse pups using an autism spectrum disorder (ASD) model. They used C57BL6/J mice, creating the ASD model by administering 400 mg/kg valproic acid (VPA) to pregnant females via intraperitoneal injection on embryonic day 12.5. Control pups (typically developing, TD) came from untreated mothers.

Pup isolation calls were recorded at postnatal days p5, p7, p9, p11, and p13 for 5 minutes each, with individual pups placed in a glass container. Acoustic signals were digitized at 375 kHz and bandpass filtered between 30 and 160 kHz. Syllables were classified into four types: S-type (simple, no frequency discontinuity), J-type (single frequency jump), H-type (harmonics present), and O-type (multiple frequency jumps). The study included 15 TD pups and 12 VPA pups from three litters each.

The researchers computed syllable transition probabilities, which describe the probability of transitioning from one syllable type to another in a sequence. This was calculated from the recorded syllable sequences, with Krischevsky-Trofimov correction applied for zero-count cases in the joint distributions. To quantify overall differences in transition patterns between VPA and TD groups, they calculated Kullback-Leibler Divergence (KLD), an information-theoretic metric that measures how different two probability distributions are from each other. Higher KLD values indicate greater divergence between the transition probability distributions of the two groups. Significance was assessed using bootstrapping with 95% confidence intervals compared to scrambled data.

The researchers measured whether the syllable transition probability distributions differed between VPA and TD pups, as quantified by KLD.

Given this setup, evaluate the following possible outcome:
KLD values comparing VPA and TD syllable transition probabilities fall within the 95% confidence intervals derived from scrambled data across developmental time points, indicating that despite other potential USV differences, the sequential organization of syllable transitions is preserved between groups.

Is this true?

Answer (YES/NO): NO